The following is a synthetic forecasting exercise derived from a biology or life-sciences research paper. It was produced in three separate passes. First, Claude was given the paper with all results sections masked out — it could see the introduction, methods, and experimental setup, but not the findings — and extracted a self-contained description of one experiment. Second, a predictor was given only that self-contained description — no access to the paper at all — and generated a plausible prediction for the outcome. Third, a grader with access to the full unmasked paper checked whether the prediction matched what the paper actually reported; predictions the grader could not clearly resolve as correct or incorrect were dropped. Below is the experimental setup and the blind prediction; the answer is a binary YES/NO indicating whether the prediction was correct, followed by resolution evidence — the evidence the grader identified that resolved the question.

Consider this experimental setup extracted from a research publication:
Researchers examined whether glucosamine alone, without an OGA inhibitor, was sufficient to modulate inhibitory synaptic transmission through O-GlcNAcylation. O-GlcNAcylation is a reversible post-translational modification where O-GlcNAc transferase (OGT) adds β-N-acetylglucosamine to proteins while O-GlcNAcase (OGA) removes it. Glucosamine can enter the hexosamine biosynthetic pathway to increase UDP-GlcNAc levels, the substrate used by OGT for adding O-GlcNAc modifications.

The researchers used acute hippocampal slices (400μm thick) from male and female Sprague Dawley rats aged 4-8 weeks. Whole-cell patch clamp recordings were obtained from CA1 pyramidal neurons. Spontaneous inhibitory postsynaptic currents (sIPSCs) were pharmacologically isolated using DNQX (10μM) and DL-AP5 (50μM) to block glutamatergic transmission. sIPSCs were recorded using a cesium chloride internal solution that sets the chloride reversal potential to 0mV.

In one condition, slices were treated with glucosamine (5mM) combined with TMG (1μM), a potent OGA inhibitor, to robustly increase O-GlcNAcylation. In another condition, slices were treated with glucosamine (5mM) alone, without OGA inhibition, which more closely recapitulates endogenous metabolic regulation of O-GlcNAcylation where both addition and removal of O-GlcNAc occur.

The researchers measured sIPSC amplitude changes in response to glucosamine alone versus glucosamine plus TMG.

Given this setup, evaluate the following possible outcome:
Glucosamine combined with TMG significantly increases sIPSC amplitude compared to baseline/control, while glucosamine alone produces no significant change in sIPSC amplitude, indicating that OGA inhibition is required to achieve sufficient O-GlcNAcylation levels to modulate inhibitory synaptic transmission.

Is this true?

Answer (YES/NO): NO